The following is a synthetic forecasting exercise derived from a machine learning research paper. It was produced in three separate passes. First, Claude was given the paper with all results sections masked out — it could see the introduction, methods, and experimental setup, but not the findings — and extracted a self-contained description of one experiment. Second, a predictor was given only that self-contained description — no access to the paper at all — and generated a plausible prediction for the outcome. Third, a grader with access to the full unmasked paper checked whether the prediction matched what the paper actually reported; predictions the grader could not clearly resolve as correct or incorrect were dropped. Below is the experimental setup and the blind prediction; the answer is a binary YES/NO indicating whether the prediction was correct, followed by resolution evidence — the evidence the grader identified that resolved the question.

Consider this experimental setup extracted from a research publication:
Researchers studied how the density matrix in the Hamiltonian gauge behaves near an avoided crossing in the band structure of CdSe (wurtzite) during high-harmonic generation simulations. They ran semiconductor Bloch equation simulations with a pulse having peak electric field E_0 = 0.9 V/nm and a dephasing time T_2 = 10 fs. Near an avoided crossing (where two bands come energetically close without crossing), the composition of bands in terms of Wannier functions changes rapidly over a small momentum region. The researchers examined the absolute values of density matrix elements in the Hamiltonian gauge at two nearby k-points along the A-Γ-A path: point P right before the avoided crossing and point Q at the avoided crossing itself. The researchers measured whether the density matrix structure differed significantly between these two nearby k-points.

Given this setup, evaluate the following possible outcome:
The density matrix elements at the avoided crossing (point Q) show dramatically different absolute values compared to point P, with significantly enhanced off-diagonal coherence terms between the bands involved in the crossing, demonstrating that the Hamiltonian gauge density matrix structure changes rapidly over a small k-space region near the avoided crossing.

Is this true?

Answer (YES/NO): YES